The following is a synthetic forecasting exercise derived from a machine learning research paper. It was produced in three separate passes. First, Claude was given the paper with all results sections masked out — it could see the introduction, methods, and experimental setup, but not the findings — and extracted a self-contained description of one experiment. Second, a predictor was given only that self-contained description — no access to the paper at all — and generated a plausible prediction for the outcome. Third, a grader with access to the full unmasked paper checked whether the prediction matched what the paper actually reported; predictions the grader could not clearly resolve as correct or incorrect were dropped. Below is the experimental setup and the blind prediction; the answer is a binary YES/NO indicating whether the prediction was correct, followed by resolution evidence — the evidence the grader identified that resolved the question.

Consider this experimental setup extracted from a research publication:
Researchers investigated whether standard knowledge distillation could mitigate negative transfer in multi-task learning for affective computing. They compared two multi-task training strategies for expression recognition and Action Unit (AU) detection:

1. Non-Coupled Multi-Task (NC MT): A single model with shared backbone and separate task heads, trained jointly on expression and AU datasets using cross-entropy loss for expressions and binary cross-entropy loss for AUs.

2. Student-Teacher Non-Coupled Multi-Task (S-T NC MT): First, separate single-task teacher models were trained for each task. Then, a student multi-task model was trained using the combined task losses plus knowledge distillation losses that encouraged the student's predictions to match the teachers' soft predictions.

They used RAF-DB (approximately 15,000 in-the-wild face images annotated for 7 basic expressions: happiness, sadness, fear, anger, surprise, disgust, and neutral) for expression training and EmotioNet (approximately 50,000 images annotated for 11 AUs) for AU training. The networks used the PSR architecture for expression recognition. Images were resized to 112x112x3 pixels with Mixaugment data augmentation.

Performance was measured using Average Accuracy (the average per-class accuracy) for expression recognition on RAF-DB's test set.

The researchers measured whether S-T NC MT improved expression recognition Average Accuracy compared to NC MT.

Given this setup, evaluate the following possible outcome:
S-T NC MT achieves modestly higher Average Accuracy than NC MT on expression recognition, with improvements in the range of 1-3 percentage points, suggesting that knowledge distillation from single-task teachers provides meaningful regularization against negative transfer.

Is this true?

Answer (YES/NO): NO